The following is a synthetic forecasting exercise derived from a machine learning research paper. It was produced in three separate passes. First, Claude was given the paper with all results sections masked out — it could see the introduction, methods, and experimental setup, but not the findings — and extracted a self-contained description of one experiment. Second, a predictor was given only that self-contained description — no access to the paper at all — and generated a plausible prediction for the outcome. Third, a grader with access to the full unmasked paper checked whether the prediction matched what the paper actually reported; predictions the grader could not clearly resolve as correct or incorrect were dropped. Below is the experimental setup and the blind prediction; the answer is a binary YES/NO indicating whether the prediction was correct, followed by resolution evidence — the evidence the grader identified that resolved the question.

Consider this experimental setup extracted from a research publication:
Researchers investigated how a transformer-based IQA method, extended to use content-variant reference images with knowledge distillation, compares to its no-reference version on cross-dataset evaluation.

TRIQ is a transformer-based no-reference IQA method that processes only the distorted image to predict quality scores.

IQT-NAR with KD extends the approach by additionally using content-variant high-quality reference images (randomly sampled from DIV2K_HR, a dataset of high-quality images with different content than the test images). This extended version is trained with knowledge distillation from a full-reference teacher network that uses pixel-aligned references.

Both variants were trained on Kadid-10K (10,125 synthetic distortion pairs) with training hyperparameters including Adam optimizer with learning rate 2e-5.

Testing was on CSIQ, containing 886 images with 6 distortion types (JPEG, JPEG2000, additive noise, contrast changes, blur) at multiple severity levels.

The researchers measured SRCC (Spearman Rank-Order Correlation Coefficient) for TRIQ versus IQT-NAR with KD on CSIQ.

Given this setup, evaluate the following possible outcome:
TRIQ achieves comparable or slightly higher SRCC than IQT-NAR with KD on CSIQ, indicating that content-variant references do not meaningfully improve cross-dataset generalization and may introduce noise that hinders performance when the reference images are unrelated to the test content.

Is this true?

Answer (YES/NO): YES